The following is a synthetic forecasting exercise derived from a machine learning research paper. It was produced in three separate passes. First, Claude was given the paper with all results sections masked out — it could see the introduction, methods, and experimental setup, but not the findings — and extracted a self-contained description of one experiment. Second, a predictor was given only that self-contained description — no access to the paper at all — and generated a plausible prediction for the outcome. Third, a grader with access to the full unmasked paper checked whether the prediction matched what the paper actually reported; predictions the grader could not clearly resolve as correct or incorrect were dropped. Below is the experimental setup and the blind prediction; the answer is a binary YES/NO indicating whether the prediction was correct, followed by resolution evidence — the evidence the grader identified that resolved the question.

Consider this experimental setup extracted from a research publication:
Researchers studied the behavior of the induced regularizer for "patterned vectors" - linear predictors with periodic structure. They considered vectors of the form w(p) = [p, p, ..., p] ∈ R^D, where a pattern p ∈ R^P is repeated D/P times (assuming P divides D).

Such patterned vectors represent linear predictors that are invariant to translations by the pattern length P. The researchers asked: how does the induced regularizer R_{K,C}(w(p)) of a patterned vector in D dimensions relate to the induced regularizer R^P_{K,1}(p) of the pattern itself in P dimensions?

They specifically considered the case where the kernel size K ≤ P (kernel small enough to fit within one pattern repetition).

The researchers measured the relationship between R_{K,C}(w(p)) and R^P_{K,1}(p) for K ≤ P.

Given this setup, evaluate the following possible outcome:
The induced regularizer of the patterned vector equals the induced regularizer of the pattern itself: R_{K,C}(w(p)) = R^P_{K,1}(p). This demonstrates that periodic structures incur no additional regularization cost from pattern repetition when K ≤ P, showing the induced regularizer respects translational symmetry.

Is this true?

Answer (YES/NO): NO